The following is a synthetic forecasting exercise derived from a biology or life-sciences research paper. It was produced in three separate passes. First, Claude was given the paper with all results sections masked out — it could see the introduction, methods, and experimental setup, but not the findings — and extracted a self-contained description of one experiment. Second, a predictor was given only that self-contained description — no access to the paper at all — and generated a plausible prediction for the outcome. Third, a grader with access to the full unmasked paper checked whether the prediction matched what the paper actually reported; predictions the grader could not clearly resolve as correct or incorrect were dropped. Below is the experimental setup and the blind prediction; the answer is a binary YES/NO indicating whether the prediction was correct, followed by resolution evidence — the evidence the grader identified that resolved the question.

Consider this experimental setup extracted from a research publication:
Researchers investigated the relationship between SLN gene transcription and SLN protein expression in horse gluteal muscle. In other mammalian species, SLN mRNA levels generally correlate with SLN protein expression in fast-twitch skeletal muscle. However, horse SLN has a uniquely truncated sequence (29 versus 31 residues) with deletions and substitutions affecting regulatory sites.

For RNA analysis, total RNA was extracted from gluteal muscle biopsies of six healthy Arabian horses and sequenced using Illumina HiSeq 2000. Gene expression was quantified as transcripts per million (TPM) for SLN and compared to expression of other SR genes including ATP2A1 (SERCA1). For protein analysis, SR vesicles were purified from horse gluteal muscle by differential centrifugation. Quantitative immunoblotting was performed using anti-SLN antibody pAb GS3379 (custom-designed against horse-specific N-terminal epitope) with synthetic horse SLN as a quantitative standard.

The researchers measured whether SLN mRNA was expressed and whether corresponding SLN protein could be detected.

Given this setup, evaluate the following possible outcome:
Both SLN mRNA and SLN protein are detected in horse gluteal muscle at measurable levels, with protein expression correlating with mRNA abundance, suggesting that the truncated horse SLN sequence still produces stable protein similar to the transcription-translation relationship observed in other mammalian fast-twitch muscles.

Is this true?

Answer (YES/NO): NO